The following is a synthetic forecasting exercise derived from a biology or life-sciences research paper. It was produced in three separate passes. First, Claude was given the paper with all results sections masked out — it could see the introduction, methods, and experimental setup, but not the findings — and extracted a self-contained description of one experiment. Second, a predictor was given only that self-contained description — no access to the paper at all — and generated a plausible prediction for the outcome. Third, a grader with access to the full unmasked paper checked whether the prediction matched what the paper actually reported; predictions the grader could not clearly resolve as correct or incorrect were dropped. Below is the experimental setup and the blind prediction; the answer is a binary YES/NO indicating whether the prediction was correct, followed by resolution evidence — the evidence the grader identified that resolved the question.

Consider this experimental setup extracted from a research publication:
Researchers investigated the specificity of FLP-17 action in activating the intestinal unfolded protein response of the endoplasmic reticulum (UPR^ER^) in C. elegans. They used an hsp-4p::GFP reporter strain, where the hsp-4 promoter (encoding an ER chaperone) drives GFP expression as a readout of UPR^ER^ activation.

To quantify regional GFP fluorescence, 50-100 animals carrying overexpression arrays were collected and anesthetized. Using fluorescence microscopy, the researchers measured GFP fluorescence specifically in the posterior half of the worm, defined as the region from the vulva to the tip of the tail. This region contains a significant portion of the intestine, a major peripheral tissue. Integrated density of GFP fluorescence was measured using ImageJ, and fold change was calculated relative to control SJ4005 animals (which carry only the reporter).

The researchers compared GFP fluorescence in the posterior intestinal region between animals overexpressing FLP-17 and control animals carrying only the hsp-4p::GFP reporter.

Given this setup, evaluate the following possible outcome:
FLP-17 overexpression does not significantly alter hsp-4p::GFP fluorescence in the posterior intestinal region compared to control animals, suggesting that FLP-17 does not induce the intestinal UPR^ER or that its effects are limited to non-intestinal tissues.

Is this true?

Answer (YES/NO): NO